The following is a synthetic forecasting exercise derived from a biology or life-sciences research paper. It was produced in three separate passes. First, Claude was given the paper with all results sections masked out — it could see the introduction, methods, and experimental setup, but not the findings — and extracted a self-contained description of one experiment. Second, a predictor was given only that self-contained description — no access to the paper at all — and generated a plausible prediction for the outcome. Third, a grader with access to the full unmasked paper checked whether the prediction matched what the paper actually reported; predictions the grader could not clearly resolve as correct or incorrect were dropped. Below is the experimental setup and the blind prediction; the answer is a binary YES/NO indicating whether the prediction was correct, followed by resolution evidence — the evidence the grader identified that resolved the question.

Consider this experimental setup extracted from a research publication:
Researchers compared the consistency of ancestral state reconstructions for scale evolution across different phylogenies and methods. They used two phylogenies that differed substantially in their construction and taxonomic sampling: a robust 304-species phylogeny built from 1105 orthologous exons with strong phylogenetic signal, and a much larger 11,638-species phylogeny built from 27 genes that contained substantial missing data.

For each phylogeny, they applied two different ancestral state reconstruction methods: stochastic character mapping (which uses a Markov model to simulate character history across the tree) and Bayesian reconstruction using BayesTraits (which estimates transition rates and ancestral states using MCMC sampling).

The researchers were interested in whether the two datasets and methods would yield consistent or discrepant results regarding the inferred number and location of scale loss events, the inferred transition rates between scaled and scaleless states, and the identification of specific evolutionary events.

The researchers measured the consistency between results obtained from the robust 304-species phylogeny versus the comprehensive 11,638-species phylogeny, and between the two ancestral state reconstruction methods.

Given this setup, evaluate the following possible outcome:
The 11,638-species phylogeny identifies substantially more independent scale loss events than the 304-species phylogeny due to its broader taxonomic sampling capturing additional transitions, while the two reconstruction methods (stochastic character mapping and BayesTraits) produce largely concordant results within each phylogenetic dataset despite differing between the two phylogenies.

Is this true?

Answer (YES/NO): NO